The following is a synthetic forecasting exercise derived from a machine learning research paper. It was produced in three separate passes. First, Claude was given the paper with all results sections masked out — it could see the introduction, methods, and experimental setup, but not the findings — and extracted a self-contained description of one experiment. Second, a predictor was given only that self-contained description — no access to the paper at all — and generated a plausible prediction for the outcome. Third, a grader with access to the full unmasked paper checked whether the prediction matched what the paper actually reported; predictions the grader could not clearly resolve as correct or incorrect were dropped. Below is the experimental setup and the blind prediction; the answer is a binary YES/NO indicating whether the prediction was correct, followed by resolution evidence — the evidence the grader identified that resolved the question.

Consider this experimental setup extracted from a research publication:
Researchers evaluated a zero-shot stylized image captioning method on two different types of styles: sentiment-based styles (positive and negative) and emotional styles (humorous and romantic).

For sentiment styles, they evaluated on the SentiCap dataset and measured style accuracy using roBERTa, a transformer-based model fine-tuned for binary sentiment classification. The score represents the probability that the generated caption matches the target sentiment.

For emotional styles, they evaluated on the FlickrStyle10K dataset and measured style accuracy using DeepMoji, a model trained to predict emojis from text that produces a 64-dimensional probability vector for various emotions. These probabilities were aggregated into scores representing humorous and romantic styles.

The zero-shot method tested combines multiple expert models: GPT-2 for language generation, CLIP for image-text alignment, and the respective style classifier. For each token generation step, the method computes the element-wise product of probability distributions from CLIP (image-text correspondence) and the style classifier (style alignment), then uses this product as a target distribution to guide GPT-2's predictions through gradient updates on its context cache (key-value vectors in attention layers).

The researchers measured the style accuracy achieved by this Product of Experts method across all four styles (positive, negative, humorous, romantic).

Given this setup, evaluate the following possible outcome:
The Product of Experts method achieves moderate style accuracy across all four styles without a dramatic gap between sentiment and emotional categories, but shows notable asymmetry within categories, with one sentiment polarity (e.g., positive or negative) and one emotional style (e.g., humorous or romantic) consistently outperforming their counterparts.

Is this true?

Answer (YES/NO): NO